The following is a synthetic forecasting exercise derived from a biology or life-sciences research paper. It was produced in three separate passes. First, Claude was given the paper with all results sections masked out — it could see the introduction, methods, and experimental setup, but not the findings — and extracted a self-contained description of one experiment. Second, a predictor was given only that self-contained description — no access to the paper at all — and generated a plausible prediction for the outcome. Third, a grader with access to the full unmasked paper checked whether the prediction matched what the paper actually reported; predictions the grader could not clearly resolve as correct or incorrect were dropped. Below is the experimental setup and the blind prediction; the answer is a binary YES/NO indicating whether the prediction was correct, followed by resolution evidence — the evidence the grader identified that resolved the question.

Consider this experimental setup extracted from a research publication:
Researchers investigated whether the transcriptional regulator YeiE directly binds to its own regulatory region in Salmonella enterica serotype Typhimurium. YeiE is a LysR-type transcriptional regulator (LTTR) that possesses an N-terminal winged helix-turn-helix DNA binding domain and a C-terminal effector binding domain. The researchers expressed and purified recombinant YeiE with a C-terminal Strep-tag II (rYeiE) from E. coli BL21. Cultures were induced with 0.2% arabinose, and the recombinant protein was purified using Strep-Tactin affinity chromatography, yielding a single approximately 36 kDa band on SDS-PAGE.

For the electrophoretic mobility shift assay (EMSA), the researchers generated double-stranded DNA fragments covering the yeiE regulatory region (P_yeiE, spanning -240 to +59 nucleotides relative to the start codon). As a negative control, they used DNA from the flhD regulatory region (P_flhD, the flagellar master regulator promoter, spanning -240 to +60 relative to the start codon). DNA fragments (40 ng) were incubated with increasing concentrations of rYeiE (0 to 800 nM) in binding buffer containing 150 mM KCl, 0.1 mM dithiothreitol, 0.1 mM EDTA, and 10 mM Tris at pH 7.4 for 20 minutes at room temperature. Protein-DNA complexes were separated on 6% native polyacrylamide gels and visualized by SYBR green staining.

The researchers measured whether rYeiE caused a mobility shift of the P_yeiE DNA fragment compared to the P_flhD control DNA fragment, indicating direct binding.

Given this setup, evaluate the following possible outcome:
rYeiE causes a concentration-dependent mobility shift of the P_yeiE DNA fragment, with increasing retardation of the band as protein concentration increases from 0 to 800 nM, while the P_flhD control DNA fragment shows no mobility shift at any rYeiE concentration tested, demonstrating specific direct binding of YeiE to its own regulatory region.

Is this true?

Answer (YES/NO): YES